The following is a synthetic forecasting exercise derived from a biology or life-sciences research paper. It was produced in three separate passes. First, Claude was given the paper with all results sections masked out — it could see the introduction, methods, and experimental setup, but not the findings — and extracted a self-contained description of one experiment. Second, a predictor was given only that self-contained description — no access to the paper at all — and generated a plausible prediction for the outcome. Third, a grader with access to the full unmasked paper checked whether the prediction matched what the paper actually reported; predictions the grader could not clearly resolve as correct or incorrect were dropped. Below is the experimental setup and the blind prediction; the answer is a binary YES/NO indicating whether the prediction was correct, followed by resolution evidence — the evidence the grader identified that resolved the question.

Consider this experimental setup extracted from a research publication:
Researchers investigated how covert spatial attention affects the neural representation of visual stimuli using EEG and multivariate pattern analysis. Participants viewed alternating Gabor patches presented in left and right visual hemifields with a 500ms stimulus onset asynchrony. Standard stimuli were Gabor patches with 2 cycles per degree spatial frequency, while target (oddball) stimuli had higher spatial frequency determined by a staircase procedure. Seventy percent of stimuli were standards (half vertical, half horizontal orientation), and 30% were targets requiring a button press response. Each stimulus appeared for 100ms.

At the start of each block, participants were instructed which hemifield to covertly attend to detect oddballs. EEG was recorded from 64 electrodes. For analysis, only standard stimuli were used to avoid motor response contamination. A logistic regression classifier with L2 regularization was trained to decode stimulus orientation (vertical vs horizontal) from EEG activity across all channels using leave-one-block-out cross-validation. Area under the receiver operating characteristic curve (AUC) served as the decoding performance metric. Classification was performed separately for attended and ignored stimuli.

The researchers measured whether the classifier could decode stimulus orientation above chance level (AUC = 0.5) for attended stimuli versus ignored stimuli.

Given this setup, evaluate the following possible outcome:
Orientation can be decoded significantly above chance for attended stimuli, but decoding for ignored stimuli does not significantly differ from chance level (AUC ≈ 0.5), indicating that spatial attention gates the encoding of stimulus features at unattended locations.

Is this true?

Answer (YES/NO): YES